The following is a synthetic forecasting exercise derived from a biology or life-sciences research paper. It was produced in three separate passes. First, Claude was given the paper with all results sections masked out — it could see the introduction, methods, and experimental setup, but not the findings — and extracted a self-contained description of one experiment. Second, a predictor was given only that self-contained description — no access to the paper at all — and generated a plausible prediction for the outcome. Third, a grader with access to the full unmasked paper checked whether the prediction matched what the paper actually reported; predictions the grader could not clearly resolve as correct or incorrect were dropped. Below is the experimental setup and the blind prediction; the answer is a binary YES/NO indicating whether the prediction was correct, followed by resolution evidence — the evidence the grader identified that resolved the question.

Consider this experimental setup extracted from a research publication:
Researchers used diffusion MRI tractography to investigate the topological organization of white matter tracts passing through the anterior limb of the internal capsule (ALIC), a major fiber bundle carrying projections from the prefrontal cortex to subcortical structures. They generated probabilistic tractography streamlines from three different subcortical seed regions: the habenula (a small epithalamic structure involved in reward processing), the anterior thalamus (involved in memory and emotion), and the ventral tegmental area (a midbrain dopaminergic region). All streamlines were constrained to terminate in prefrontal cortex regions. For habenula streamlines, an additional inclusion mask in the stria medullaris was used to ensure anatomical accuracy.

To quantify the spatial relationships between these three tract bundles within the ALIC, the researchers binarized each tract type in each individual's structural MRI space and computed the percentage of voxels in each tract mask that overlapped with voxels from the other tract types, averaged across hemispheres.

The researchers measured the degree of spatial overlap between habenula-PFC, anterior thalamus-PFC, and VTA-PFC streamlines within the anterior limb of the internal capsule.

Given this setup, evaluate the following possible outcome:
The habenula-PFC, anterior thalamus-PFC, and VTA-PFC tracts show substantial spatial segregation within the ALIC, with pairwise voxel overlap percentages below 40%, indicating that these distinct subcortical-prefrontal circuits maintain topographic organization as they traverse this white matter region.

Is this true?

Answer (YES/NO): NO